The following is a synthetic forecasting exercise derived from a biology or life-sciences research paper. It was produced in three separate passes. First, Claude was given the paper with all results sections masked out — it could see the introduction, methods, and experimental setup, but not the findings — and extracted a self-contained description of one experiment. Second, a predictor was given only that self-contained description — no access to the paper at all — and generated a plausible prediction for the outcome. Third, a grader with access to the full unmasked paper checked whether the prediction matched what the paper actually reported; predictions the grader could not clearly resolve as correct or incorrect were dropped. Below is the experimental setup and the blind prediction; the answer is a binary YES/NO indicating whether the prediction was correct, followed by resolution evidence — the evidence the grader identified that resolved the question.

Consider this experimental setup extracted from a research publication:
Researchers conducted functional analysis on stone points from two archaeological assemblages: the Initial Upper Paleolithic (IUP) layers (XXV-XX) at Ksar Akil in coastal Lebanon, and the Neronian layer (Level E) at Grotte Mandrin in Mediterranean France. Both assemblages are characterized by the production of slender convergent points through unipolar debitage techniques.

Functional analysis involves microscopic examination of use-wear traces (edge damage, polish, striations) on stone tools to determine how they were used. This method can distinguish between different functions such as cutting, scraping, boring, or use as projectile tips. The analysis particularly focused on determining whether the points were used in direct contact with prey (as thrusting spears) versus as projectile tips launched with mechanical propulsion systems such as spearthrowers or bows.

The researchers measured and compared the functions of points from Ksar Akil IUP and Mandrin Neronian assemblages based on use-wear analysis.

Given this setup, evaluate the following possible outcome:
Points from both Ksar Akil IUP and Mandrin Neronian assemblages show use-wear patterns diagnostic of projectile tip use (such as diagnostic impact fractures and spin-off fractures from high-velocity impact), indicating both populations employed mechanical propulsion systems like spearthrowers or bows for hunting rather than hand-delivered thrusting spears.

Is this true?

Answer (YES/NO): YES